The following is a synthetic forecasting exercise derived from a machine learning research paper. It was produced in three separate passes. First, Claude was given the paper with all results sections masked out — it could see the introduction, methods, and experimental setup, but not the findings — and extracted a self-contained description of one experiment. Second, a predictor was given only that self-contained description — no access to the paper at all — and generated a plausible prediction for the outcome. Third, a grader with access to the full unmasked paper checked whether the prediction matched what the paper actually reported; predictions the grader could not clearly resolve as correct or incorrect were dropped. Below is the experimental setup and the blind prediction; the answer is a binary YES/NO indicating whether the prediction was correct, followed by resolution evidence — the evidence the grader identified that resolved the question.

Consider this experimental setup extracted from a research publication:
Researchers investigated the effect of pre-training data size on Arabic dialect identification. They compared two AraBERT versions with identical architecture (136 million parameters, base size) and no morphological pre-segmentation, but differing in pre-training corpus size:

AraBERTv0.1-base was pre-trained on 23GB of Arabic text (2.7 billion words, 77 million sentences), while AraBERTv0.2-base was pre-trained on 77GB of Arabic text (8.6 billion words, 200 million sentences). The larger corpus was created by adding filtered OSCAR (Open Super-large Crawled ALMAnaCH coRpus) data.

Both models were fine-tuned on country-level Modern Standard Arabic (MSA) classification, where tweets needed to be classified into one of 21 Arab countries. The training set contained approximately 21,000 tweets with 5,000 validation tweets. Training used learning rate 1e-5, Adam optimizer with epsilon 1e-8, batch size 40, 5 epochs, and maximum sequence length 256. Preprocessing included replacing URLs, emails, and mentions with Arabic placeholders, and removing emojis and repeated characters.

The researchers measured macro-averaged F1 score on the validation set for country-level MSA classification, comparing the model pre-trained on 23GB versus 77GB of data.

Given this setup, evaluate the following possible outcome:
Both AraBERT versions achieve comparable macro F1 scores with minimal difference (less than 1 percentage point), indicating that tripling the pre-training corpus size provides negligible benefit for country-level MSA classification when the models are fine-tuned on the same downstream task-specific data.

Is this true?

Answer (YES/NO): NO